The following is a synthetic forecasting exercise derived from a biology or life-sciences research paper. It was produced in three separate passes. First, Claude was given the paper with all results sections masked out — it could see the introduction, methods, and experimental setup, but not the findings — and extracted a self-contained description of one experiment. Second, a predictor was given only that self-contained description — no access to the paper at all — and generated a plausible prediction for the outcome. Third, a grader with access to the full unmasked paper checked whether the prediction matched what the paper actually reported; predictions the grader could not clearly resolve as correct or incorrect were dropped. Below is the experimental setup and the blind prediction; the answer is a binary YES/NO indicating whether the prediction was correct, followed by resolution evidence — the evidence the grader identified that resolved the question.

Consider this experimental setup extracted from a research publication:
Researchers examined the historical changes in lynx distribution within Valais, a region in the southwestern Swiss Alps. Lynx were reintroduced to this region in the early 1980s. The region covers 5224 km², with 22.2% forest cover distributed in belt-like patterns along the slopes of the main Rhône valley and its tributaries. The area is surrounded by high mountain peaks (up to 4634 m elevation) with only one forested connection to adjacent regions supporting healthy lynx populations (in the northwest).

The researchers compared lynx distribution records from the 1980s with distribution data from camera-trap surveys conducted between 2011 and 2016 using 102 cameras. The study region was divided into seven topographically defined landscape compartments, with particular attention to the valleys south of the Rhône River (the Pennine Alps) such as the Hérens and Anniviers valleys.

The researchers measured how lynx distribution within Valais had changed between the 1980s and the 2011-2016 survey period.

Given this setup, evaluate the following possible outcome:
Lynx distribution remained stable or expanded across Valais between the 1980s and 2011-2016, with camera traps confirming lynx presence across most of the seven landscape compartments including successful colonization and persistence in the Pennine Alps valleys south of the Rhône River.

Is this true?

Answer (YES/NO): NO